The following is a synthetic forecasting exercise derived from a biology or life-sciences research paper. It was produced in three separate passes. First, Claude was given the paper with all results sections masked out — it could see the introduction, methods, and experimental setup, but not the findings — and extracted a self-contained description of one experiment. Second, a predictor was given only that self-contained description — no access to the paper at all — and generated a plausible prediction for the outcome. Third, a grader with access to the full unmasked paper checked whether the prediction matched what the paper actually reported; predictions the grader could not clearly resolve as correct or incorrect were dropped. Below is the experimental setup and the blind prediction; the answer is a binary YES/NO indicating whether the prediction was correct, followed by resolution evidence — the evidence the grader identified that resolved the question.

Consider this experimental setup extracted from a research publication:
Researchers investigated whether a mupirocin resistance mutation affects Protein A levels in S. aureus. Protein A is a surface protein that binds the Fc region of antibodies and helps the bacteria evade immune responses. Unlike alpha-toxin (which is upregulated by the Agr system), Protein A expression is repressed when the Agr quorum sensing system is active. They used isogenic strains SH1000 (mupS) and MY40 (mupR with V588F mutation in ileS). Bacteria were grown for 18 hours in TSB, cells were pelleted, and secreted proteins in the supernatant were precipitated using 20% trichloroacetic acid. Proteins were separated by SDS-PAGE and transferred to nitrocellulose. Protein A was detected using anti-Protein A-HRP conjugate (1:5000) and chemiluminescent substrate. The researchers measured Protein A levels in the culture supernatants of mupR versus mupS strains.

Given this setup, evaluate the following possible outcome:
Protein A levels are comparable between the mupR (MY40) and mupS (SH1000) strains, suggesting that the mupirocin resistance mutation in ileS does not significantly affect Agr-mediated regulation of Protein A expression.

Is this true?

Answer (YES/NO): NO